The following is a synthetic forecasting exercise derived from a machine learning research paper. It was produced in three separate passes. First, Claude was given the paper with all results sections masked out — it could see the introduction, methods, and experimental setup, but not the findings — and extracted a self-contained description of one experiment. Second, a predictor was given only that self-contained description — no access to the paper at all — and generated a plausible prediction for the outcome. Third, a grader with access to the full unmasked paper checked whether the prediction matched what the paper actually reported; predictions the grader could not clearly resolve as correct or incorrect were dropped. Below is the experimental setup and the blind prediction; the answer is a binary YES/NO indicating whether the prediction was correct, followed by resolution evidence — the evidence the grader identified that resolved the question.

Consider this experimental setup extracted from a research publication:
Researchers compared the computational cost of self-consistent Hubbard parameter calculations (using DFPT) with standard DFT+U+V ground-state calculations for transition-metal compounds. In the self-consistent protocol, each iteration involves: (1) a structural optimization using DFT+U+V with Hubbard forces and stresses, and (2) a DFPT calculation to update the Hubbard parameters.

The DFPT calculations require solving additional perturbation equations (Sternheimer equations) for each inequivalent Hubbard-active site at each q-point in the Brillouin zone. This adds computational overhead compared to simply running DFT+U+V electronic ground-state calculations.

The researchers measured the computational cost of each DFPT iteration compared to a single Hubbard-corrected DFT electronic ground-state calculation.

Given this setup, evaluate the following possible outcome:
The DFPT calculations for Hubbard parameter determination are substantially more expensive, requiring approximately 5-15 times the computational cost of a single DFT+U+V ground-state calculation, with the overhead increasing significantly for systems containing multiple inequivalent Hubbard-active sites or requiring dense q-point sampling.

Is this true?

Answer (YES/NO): NO